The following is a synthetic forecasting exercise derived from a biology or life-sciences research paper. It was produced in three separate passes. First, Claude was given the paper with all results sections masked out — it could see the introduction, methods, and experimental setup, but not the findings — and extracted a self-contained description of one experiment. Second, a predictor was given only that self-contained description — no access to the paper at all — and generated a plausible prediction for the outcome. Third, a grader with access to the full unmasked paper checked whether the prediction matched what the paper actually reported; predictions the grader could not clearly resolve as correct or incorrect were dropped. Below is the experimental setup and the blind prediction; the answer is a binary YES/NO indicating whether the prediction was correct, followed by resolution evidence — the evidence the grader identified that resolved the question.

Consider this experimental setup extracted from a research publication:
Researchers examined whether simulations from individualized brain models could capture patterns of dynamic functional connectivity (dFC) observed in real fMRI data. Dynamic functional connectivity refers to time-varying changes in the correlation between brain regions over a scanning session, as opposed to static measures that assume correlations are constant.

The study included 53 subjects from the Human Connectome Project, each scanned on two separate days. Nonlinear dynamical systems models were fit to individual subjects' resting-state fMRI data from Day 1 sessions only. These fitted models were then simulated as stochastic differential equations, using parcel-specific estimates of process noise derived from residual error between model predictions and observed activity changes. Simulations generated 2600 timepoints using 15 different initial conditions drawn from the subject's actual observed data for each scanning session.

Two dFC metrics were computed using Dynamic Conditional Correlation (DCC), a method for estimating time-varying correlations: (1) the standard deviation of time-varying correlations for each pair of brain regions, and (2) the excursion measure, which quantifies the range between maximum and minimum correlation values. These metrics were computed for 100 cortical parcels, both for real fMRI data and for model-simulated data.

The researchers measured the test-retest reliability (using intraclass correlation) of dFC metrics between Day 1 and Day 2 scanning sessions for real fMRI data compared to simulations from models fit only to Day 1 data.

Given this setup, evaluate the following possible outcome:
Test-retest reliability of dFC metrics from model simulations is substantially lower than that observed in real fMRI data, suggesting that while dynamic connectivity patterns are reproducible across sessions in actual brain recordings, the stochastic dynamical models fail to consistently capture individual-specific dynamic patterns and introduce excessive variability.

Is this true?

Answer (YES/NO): NO